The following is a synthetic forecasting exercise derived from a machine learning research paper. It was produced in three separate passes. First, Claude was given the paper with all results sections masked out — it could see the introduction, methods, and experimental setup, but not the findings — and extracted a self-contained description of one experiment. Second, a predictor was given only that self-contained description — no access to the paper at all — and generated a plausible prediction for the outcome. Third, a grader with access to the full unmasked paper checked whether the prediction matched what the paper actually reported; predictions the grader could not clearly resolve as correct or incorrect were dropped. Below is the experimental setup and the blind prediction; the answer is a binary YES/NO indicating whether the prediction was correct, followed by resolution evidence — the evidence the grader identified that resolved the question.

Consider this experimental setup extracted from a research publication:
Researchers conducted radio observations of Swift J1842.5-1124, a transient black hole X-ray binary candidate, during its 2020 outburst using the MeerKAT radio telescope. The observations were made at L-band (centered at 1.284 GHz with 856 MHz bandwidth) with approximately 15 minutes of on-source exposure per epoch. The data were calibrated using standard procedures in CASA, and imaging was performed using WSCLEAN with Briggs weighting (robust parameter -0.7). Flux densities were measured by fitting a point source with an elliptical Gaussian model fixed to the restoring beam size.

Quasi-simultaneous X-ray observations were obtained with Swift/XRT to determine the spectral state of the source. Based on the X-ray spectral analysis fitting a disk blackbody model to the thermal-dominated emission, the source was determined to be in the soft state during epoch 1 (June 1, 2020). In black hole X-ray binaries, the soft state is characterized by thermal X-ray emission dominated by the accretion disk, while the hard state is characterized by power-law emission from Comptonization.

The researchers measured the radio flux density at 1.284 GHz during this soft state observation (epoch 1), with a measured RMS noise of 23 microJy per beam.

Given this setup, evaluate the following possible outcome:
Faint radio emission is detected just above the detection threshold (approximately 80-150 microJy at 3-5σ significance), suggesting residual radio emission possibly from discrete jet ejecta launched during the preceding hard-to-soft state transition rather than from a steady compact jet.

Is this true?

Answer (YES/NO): NO